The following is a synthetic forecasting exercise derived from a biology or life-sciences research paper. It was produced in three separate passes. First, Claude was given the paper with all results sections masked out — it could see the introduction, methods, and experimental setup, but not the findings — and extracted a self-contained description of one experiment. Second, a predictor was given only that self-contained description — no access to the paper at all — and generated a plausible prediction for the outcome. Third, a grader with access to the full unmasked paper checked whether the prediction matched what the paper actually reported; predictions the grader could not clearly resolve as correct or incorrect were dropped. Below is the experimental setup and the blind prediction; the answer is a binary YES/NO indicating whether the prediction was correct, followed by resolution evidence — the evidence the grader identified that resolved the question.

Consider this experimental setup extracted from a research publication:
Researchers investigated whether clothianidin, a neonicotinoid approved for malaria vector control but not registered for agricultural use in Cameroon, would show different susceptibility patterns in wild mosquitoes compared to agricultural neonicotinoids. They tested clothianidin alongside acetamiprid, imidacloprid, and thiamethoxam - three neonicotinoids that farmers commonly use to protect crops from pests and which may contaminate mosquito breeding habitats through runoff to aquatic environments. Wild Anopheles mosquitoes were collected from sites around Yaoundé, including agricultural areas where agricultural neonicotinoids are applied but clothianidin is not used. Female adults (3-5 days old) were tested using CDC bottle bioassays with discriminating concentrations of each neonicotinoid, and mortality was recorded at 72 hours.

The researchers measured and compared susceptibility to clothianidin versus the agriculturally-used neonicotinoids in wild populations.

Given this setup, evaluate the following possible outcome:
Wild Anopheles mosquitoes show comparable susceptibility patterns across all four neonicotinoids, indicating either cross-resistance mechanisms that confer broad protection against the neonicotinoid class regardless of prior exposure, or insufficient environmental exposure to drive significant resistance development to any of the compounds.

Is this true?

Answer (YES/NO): NO